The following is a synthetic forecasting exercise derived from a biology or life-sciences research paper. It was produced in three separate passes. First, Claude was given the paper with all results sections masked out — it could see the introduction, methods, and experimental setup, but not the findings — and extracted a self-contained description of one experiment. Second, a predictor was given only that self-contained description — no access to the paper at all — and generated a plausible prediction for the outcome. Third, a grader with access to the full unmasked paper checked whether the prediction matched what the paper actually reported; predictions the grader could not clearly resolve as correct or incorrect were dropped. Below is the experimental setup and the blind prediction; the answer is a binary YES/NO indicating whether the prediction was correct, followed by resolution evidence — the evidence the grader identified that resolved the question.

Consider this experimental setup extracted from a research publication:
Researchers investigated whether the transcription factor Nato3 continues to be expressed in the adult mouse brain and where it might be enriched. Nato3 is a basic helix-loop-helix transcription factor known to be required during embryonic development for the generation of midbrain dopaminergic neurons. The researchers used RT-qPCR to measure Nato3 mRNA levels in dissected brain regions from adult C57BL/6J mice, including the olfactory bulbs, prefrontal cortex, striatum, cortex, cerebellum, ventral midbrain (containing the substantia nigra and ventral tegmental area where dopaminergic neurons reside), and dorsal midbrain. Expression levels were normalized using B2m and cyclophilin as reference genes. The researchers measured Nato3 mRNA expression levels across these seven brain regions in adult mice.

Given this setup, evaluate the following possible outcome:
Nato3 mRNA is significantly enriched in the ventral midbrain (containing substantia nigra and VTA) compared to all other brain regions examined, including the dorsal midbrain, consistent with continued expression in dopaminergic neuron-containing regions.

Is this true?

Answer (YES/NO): NO